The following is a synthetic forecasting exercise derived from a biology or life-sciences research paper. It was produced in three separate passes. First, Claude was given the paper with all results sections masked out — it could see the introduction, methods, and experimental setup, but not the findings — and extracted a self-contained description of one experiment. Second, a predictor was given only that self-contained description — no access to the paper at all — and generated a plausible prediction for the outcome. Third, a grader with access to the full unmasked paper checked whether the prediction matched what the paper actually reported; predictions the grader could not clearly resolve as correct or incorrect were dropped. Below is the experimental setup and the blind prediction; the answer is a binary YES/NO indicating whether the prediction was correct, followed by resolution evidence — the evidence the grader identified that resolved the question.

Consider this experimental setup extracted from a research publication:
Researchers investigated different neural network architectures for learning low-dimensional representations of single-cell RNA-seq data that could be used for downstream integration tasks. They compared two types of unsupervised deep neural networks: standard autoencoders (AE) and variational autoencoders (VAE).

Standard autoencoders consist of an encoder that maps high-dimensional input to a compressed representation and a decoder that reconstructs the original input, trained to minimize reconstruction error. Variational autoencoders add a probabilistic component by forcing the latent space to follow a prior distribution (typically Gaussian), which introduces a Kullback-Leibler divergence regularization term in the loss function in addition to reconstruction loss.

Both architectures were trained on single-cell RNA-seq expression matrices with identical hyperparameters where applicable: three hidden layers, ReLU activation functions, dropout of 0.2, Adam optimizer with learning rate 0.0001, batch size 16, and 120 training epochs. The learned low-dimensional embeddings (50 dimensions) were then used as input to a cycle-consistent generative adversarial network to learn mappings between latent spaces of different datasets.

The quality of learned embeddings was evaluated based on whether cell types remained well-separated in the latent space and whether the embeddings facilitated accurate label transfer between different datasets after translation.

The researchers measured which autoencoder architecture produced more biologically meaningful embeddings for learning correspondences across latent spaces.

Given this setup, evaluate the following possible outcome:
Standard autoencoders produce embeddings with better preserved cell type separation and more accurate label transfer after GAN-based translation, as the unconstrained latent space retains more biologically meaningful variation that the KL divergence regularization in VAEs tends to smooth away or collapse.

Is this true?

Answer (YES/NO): YES